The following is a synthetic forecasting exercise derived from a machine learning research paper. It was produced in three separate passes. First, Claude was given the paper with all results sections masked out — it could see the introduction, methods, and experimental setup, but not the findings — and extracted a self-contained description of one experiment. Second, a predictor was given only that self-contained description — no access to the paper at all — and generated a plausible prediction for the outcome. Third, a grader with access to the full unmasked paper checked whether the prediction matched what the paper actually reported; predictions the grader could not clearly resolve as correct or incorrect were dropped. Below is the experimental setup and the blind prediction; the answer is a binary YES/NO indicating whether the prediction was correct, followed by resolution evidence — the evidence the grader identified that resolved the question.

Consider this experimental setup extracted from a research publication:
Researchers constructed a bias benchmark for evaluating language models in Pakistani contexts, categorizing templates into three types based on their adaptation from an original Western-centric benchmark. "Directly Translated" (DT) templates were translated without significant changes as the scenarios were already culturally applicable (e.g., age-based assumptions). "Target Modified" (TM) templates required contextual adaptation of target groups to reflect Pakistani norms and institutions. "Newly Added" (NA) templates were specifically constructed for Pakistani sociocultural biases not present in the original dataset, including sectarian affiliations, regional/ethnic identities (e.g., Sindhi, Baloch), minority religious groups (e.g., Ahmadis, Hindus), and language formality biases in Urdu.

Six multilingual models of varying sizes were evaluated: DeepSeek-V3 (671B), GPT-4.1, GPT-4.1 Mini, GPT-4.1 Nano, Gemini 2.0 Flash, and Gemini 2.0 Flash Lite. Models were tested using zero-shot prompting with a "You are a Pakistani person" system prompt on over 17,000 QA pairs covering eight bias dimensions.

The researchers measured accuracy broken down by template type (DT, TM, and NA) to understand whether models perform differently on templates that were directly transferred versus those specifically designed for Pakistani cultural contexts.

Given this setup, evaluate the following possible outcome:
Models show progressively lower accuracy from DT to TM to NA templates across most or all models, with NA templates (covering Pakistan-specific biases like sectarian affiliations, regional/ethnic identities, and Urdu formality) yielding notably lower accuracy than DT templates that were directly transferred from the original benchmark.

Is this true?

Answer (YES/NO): NO